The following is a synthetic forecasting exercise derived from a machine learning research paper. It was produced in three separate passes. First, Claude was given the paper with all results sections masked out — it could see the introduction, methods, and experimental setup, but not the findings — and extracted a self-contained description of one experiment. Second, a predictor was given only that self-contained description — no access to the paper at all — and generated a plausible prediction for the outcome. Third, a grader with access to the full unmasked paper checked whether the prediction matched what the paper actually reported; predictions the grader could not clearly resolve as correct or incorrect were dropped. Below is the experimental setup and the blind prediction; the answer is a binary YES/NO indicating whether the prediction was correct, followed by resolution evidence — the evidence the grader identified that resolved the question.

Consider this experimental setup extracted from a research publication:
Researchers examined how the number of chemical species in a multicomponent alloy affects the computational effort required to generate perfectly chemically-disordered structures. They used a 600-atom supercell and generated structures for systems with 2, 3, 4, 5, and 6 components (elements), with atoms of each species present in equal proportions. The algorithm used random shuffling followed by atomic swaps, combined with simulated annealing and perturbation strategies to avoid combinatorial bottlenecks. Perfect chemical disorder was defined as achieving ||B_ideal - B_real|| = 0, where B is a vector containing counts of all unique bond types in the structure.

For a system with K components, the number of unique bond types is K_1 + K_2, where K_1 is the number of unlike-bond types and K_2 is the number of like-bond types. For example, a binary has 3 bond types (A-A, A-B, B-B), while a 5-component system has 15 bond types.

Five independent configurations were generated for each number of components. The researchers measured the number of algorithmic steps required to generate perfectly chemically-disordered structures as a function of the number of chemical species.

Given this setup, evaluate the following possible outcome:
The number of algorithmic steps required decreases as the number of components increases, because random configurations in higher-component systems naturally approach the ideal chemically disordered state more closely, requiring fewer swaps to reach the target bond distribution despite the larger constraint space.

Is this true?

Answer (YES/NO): NO